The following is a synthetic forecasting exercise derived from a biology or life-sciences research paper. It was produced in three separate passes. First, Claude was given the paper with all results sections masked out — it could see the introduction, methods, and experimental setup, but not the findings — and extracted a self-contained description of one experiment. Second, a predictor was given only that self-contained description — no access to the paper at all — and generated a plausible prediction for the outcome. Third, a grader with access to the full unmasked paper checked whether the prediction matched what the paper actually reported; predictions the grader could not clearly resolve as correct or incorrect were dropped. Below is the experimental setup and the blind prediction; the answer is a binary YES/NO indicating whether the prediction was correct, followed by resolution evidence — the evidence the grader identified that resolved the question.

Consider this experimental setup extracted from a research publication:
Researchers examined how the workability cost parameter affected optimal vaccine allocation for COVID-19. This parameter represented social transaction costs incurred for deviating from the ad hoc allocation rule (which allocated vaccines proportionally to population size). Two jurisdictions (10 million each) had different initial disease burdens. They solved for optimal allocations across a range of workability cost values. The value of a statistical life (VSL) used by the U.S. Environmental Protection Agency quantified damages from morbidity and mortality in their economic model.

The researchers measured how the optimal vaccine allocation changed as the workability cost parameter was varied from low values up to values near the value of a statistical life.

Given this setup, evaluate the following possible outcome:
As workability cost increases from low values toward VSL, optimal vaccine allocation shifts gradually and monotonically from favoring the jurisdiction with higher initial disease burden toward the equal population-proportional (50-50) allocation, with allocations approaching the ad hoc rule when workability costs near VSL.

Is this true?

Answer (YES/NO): NO